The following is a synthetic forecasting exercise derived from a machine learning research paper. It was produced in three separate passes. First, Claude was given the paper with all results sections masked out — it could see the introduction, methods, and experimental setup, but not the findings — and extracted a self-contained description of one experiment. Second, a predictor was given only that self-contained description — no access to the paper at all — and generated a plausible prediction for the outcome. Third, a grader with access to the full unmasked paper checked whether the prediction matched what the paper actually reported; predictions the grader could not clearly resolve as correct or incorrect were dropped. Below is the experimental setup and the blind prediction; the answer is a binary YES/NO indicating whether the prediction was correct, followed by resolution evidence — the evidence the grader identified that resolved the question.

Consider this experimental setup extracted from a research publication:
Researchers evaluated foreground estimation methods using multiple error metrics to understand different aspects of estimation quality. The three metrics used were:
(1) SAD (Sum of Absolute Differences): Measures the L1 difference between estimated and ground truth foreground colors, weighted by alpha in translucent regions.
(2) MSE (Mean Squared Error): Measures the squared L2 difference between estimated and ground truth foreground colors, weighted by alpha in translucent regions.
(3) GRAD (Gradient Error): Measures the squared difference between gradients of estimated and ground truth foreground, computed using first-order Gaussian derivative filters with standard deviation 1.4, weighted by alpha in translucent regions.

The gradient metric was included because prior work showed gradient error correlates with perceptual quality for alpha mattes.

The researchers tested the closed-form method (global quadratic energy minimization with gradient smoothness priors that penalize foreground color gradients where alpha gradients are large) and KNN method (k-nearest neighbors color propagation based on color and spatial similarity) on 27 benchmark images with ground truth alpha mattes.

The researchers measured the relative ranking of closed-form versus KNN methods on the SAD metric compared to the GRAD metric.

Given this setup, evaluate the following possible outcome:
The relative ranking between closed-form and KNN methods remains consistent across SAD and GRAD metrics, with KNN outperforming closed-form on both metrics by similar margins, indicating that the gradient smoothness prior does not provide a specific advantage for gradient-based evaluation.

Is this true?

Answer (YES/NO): NO